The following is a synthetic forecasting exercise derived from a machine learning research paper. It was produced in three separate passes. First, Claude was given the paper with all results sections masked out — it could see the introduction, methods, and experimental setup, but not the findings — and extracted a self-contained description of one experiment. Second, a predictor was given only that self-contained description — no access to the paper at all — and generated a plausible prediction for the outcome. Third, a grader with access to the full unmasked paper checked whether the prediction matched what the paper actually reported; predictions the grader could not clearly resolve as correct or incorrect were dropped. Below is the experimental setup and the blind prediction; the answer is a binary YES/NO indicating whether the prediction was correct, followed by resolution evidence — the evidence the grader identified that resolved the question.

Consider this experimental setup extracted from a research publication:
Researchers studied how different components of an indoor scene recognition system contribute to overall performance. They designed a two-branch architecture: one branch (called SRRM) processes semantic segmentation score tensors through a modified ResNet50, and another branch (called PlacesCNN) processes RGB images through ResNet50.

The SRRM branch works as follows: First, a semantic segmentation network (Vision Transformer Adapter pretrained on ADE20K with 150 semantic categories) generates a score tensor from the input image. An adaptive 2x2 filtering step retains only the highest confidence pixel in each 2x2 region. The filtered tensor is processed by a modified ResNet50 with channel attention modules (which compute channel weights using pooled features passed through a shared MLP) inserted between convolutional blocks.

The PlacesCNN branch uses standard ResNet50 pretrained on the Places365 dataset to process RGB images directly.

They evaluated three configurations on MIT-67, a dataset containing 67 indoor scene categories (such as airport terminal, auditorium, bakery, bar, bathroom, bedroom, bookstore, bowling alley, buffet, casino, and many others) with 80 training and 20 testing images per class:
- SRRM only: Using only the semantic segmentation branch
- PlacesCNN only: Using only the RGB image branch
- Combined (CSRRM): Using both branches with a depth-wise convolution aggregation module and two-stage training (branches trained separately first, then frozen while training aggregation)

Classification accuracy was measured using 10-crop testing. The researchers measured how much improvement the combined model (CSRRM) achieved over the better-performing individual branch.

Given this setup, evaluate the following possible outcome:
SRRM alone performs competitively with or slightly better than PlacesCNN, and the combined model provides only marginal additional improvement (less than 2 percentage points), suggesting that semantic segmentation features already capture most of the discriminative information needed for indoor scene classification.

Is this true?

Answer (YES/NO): NO